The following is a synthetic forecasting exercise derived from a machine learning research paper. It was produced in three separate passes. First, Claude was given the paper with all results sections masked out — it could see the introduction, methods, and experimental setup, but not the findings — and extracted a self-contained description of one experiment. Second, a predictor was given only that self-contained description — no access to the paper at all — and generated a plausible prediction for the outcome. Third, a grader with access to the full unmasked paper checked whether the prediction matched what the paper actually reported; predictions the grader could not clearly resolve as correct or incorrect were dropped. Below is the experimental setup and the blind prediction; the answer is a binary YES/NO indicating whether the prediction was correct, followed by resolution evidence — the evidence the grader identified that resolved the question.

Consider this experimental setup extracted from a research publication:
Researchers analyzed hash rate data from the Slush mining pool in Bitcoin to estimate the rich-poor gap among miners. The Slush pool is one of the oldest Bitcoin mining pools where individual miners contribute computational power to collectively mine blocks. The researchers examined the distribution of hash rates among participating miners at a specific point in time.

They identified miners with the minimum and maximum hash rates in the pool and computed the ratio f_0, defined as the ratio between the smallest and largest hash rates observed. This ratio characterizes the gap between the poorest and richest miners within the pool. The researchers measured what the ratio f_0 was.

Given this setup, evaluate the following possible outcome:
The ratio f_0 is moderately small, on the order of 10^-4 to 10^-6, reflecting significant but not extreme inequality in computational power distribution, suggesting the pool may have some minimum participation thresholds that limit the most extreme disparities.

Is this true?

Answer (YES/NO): NO